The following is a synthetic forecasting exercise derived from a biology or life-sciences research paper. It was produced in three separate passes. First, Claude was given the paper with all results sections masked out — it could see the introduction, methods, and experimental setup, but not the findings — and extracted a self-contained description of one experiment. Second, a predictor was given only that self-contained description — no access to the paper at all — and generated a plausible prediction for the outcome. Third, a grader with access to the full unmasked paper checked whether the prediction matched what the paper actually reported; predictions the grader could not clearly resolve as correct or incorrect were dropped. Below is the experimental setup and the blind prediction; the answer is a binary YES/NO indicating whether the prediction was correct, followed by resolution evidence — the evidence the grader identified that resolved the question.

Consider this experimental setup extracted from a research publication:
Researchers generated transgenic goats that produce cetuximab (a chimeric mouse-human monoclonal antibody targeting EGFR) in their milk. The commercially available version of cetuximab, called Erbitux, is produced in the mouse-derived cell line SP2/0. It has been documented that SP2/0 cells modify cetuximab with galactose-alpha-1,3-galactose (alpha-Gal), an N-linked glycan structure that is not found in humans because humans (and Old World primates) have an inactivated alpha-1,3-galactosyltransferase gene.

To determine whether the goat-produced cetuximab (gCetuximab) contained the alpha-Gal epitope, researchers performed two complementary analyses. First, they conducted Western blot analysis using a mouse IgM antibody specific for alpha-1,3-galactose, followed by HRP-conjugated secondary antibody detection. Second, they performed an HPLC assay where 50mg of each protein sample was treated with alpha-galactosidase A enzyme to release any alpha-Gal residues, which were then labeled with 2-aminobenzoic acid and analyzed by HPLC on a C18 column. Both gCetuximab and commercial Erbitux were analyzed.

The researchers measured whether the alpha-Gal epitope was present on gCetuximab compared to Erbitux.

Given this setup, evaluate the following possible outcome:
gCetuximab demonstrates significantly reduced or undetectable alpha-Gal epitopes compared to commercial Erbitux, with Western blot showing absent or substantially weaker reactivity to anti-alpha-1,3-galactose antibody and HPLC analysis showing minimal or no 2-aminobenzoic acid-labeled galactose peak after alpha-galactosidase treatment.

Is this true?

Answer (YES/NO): YES